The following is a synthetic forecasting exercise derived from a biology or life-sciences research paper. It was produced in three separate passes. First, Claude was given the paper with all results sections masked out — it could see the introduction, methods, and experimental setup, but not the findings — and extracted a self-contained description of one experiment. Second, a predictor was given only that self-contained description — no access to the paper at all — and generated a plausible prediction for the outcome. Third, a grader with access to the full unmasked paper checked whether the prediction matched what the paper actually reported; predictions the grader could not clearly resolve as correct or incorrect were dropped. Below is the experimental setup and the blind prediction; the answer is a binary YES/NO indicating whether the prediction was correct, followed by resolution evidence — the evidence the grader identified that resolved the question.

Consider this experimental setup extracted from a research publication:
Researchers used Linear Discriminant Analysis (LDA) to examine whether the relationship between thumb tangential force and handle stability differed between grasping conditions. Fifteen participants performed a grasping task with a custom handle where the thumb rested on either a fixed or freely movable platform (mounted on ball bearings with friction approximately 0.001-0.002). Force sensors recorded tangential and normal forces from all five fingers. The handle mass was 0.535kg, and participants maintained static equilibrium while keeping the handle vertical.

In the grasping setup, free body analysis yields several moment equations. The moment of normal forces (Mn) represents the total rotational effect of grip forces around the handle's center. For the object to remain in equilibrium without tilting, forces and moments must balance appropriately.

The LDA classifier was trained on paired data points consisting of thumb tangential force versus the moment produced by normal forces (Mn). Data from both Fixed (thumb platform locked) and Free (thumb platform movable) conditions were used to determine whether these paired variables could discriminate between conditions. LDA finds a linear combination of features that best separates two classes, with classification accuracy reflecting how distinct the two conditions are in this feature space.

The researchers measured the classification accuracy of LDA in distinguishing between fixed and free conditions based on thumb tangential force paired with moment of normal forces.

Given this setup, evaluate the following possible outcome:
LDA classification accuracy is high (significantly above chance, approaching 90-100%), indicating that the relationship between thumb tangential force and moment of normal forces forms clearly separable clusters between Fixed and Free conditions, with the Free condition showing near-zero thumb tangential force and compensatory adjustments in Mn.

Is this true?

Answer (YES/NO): YES